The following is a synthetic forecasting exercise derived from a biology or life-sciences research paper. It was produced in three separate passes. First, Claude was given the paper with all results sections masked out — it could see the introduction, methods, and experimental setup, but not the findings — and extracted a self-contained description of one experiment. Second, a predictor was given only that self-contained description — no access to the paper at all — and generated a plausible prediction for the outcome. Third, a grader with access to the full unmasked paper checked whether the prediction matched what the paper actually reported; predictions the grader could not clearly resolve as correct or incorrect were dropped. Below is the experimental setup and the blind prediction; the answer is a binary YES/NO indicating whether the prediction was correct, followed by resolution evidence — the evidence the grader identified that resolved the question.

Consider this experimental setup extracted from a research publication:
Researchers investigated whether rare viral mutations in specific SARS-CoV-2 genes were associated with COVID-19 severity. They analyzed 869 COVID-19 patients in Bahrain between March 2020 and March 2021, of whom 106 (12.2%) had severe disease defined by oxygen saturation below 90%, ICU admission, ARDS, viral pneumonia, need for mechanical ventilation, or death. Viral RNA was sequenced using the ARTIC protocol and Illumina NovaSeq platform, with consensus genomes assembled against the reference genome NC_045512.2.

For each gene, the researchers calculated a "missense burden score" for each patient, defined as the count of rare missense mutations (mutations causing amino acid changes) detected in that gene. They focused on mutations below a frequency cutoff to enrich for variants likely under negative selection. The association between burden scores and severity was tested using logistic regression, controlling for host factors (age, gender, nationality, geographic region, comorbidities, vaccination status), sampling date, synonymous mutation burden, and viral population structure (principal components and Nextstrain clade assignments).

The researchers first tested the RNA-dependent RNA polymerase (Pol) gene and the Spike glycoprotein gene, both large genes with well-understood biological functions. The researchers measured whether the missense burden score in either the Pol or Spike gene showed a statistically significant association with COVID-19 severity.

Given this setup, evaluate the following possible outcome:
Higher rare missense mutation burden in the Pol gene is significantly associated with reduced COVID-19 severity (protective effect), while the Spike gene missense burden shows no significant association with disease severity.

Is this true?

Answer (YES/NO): YES